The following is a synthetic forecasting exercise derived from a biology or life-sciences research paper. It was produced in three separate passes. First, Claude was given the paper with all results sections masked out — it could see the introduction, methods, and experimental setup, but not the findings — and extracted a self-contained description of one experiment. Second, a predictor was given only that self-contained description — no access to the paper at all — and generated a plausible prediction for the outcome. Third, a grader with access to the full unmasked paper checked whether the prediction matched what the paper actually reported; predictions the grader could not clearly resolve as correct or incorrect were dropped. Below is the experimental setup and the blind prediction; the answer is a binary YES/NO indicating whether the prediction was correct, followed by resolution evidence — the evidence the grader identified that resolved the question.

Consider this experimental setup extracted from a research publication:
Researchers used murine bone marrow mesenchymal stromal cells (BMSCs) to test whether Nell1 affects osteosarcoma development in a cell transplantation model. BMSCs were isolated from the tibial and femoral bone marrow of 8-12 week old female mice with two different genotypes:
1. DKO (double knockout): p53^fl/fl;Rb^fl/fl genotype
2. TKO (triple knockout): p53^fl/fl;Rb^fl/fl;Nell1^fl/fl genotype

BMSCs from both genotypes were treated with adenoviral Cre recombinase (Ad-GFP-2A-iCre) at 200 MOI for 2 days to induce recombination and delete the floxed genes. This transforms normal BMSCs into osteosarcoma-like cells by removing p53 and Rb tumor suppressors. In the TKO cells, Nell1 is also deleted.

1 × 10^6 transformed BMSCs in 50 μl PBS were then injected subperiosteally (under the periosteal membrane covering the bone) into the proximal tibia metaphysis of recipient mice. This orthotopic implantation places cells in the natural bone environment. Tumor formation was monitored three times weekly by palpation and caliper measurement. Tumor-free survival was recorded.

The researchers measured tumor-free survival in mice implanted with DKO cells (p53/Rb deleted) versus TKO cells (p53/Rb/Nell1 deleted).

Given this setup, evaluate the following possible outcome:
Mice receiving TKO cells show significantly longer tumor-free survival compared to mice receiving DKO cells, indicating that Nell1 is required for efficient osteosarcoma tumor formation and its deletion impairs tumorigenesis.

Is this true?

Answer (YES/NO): YES